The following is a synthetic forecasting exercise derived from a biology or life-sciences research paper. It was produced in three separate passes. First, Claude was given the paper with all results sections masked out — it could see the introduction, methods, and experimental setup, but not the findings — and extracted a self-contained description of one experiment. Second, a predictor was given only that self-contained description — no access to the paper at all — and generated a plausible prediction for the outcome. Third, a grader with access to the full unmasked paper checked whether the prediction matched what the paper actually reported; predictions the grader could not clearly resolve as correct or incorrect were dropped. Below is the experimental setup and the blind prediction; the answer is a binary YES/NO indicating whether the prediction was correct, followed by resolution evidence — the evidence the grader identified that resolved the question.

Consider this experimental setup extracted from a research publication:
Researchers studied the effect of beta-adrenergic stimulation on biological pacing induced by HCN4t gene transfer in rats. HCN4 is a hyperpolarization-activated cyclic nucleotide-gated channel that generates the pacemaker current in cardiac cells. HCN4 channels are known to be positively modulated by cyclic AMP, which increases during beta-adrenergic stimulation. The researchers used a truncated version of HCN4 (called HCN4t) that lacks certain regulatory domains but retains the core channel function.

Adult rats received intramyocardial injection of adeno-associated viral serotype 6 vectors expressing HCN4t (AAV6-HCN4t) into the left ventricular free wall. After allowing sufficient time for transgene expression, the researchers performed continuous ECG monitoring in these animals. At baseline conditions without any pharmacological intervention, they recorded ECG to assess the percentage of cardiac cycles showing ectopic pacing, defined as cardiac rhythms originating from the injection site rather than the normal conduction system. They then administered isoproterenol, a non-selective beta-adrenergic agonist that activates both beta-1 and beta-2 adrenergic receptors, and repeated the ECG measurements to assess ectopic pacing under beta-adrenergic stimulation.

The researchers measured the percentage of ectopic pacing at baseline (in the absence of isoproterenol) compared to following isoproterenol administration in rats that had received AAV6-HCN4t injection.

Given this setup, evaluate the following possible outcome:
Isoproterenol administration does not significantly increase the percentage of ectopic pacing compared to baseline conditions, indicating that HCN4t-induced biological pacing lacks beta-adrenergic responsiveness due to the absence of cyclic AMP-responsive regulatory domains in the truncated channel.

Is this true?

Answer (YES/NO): NO